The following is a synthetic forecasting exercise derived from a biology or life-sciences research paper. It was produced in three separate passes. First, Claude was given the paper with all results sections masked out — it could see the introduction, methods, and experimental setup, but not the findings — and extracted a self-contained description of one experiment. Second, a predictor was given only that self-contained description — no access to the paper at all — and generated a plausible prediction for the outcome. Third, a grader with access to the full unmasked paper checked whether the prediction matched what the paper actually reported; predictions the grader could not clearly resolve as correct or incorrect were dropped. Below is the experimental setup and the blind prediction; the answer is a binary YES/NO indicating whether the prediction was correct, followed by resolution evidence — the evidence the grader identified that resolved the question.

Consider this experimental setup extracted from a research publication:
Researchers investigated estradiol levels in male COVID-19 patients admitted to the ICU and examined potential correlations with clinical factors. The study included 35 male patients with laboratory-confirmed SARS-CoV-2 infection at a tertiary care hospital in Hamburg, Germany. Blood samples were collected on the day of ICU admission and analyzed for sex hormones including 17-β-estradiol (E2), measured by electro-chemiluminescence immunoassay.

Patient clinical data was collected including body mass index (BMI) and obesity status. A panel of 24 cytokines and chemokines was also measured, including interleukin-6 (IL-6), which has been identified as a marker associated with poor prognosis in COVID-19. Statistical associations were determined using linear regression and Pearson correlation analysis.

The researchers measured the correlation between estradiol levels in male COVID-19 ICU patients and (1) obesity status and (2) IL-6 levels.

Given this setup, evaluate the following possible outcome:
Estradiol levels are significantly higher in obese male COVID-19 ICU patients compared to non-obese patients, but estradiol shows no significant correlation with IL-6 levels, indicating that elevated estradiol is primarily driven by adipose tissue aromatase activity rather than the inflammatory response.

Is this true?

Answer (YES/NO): NO